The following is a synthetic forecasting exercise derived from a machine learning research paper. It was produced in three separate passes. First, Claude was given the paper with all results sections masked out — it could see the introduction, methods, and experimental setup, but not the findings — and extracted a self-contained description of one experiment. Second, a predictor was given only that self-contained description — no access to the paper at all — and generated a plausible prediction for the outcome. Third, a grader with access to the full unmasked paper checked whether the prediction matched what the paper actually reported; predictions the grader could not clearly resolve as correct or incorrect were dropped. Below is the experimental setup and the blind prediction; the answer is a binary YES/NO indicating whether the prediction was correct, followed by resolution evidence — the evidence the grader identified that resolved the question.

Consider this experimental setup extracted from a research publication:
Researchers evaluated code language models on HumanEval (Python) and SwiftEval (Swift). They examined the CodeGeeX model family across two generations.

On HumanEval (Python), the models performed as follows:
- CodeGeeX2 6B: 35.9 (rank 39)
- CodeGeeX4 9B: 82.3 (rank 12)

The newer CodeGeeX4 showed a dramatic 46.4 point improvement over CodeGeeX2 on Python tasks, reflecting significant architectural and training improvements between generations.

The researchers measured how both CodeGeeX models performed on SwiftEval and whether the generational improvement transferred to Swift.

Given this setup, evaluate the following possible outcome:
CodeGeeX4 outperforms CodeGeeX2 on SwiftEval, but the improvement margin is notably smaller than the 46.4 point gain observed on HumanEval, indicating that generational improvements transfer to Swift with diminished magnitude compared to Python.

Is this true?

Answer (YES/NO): NO